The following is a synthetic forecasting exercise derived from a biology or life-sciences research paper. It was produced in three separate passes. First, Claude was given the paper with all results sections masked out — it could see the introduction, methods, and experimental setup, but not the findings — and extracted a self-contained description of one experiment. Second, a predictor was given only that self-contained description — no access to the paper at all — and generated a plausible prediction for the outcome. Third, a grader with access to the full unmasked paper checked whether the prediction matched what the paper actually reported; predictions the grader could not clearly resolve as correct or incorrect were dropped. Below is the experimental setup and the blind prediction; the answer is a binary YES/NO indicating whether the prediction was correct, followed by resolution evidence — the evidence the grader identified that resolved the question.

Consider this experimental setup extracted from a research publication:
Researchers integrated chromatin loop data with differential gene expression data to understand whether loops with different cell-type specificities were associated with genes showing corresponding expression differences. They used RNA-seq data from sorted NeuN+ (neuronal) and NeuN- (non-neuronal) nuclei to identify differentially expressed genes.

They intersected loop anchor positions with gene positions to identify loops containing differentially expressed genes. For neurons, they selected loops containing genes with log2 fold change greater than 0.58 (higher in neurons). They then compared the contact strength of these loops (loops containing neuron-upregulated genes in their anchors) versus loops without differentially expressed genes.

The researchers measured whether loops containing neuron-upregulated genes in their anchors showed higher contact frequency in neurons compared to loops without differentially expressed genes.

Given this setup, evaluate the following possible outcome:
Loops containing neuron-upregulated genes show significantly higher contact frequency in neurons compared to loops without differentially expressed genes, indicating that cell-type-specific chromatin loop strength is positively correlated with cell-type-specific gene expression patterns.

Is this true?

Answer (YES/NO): YES